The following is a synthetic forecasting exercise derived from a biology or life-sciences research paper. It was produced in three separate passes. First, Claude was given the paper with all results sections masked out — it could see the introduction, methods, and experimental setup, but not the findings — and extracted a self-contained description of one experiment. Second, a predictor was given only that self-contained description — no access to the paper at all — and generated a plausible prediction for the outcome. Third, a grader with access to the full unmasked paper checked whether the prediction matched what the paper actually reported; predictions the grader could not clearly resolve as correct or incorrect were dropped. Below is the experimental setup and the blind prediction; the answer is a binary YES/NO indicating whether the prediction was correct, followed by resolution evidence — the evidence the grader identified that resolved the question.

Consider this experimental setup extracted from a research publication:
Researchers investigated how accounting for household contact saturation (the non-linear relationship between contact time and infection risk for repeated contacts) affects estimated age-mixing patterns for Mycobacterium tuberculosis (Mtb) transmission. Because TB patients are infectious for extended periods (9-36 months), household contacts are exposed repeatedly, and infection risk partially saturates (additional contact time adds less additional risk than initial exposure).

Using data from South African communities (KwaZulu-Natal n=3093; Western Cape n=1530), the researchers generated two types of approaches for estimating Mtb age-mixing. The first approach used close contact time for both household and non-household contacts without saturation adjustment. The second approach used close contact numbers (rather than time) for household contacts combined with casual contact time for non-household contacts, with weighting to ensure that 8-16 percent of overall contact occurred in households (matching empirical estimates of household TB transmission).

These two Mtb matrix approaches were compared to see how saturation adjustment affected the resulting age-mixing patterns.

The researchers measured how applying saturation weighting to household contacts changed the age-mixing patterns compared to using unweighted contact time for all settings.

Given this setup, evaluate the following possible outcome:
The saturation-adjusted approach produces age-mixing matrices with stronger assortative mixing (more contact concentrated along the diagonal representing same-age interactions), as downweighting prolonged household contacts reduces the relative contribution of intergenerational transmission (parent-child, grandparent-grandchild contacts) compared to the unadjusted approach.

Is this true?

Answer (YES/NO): NO